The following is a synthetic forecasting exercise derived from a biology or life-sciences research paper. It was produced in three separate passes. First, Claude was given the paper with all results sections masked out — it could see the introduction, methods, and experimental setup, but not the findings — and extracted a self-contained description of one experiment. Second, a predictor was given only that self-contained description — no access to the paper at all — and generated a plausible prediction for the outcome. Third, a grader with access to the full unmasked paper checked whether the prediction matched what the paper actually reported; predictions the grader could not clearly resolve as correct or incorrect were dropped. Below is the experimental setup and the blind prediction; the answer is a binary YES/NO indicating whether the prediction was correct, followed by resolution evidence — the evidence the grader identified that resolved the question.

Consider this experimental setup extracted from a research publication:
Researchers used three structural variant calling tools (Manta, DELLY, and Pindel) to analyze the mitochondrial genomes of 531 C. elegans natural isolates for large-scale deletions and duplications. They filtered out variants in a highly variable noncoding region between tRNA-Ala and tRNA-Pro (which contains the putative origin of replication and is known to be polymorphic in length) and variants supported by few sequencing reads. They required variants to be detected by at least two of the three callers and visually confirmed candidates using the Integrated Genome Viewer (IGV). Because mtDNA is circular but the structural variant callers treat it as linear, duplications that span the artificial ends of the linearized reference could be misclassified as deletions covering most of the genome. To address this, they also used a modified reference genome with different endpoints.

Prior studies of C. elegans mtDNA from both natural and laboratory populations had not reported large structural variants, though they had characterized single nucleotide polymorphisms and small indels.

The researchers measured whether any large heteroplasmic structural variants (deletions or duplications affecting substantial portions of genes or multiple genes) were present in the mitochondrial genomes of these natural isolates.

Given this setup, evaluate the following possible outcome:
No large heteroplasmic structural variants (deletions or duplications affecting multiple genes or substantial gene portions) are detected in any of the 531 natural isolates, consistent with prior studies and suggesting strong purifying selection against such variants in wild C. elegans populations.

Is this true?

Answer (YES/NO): NO